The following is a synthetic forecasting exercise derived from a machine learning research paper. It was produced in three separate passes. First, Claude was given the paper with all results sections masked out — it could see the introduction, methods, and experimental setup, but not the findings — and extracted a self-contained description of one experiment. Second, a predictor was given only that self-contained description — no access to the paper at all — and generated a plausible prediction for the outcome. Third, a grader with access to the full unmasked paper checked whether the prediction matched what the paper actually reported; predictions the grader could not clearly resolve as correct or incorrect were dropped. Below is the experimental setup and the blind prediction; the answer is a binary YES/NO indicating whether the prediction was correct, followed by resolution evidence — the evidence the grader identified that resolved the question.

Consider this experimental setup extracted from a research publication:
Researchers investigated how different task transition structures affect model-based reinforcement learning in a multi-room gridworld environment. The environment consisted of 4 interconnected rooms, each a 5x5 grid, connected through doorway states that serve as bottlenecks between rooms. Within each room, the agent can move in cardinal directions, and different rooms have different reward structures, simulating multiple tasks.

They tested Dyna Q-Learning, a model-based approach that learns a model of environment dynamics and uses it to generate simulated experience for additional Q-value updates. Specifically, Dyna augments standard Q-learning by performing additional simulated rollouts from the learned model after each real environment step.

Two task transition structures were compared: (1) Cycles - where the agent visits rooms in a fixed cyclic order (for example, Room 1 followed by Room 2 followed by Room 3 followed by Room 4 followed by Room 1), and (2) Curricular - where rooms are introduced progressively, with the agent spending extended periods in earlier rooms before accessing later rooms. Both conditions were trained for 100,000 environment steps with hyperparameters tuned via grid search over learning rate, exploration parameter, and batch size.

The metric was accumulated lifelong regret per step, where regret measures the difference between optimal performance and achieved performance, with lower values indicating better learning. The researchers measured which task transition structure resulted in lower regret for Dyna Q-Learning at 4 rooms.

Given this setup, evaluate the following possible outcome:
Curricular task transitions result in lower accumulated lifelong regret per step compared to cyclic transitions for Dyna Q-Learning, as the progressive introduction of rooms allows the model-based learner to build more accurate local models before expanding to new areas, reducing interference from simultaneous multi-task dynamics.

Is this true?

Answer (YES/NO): NO